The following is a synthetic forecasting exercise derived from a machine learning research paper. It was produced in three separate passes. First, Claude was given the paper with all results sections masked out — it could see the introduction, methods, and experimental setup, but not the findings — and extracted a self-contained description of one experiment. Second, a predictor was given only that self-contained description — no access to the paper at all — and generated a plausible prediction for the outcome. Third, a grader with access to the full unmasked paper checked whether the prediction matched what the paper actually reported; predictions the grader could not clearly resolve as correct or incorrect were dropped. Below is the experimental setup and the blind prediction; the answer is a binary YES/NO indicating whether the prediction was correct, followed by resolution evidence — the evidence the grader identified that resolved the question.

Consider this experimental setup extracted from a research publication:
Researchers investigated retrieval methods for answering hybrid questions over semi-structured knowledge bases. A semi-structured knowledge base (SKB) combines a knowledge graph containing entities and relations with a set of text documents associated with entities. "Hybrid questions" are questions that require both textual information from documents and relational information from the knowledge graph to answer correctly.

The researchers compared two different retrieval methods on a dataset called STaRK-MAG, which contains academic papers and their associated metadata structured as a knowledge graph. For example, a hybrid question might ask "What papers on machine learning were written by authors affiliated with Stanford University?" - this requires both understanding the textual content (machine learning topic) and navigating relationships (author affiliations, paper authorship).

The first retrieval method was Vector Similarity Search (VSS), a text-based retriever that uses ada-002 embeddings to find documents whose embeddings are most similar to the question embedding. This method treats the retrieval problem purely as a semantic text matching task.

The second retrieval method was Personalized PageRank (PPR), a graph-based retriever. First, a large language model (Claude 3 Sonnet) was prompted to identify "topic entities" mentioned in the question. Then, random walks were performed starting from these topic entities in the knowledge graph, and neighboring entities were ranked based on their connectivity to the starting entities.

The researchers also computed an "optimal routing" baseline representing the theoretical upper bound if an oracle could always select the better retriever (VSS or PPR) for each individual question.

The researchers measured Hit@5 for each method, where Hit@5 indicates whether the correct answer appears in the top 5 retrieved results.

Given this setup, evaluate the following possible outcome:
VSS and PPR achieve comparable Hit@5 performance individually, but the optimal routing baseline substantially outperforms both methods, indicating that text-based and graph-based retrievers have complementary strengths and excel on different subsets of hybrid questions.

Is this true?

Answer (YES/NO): YES